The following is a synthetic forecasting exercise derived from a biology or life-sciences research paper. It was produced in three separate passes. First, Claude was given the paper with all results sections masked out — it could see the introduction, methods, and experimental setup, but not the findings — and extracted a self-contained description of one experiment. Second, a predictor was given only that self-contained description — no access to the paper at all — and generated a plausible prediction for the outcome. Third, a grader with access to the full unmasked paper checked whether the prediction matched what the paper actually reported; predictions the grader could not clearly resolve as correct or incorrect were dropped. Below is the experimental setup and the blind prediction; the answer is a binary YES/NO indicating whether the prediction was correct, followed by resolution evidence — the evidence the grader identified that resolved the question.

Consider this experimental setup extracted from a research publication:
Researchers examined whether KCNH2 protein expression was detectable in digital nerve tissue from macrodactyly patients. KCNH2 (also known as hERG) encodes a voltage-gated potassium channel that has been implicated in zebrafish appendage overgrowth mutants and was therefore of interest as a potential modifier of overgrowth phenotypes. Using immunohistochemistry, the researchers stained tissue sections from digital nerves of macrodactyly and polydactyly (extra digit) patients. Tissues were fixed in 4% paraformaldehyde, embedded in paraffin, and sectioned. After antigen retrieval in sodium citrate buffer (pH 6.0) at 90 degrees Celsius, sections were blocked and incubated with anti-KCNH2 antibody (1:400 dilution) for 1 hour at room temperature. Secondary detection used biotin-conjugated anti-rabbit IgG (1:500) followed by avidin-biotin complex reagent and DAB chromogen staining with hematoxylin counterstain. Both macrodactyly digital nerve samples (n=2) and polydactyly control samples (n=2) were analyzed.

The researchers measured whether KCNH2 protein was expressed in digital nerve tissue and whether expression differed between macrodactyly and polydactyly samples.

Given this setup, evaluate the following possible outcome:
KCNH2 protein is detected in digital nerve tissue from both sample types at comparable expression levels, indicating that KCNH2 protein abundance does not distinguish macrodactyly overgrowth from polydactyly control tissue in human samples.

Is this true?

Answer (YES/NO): NO